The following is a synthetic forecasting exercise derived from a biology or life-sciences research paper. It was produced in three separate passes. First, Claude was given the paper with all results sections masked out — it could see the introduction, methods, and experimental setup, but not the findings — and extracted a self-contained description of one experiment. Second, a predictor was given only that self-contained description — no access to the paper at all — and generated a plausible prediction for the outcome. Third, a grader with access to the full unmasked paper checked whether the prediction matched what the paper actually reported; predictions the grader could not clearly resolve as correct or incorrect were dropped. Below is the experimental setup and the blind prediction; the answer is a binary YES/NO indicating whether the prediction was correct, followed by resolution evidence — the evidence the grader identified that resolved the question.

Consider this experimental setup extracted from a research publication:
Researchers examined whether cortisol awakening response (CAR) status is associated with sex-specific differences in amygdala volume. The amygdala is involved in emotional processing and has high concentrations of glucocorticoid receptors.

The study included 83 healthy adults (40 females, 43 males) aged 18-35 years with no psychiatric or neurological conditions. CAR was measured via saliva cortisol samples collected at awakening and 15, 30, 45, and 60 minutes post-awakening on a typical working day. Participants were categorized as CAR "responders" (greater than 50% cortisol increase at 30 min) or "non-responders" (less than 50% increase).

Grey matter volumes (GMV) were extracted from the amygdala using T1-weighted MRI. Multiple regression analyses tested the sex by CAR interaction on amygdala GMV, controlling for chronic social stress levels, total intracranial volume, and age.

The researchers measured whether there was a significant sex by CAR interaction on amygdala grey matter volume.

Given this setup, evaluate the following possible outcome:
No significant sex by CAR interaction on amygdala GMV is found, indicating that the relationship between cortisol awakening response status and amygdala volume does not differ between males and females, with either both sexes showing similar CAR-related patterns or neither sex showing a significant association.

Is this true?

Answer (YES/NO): YES